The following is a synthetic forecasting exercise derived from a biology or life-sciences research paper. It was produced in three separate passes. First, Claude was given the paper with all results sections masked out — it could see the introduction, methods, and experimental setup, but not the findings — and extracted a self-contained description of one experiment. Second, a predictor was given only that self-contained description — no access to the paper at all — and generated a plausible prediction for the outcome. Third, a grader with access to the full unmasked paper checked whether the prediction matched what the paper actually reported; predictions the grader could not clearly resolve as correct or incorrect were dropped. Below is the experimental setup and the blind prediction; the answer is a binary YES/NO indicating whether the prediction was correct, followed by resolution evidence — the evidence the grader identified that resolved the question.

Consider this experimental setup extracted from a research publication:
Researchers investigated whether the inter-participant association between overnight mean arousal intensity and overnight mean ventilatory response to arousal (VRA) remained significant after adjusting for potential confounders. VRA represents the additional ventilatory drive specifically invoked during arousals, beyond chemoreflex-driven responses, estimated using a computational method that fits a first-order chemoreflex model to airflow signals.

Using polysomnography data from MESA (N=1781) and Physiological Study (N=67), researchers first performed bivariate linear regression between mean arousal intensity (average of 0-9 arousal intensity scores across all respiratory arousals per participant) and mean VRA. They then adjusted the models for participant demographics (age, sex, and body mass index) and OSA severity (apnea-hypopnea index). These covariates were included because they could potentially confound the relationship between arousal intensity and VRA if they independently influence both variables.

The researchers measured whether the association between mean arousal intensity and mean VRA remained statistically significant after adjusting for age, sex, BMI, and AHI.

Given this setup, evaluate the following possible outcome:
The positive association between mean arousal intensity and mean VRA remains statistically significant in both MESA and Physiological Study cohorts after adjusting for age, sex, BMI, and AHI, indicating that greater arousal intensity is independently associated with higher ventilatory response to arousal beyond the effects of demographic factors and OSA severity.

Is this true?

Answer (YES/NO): NO